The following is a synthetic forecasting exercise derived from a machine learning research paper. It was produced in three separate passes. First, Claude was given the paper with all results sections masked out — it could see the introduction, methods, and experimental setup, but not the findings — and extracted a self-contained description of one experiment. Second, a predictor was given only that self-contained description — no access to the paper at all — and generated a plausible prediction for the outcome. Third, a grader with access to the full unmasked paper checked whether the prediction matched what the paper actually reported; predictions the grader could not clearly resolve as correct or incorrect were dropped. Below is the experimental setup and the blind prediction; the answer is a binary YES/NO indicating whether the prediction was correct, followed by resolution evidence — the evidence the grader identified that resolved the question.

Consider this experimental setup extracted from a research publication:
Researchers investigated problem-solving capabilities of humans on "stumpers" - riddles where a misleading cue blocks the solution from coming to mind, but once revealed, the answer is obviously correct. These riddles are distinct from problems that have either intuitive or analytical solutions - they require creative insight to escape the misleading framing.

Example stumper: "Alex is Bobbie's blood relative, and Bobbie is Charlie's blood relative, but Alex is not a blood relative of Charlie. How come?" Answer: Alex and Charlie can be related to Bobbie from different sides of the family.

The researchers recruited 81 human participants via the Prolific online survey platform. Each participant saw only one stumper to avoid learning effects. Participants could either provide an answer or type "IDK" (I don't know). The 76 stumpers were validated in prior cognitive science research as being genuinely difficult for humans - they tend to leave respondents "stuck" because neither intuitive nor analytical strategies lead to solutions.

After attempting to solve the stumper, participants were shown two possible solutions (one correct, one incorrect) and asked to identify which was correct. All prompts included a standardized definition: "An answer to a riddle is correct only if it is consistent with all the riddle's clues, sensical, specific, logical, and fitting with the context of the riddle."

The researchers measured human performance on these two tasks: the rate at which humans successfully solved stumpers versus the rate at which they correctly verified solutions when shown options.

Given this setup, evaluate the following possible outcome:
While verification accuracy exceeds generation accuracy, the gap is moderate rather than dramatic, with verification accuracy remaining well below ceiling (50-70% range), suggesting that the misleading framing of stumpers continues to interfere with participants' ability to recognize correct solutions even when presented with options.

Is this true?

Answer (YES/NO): NO